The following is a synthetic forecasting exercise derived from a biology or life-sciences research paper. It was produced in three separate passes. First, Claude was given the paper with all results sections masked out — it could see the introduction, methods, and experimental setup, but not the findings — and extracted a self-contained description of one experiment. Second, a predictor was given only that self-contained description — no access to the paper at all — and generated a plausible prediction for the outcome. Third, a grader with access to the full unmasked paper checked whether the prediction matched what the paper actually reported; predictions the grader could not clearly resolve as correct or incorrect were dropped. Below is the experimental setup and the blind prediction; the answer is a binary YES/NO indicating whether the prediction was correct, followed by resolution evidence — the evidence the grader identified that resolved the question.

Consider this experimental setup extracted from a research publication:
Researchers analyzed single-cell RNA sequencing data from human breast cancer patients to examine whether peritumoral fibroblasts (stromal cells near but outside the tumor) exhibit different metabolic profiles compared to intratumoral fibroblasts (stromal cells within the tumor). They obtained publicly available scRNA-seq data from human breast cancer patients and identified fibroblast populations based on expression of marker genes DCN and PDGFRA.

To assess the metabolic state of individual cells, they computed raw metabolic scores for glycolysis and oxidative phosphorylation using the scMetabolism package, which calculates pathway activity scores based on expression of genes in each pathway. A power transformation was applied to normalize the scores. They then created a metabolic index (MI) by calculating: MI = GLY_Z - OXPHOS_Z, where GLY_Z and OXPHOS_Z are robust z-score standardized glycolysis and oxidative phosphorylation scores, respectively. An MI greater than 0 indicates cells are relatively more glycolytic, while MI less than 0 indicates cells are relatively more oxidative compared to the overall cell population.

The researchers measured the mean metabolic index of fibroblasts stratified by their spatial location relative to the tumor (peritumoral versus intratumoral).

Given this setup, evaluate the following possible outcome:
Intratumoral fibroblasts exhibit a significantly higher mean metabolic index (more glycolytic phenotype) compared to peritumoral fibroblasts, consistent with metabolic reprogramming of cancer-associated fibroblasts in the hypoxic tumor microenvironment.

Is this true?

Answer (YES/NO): NO